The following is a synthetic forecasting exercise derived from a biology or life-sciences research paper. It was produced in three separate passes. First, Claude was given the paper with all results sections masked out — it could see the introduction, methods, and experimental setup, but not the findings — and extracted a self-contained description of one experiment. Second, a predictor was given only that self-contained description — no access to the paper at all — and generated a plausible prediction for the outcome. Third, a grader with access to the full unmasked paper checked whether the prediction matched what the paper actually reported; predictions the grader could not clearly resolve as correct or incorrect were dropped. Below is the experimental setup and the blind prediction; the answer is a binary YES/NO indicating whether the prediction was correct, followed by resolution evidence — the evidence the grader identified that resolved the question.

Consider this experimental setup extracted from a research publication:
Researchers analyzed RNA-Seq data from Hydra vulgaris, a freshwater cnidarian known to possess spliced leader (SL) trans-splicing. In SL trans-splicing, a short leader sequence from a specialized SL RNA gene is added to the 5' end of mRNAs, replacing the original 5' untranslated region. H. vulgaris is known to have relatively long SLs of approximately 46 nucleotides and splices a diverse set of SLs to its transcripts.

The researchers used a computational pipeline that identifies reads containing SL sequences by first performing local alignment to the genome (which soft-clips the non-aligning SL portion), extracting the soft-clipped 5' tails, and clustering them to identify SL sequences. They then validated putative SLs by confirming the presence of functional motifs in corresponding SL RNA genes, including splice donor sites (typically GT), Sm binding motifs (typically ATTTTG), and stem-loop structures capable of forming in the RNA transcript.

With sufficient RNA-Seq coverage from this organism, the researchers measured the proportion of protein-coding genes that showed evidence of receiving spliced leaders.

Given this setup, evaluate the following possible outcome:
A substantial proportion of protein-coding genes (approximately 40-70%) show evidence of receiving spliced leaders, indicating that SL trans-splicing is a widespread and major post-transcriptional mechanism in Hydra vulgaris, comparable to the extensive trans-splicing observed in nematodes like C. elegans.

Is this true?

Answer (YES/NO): NO